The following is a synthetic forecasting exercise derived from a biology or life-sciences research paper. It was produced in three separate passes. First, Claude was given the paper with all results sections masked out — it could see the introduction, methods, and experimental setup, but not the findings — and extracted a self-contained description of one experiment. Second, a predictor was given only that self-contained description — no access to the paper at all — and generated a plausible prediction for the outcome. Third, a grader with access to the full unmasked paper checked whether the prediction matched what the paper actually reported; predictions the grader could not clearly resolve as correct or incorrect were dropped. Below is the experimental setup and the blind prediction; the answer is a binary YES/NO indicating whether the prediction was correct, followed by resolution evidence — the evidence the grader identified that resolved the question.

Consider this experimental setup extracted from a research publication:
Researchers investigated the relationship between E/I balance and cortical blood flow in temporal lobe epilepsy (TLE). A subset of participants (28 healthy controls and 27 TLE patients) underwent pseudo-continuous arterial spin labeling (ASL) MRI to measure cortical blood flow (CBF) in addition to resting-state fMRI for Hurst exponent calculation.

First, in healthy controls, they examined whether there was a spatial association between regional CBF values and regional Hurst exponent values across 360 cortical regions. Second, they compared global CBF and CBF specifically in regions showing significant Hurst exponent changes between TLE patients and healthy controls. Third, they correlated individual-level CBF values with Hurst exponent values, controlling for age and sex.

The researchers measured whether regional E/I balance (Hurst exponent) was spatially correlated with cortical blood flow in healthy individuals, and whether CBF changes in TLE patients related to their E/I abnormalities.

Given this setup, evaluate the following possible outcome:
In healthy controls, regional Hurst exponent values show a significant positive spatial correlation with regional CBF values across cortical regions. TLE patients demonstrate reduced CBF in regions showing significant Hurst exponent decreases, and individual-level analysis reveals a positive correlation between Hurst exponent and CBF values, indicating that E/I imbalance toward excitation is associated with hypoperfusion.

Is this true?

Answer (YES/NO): YES